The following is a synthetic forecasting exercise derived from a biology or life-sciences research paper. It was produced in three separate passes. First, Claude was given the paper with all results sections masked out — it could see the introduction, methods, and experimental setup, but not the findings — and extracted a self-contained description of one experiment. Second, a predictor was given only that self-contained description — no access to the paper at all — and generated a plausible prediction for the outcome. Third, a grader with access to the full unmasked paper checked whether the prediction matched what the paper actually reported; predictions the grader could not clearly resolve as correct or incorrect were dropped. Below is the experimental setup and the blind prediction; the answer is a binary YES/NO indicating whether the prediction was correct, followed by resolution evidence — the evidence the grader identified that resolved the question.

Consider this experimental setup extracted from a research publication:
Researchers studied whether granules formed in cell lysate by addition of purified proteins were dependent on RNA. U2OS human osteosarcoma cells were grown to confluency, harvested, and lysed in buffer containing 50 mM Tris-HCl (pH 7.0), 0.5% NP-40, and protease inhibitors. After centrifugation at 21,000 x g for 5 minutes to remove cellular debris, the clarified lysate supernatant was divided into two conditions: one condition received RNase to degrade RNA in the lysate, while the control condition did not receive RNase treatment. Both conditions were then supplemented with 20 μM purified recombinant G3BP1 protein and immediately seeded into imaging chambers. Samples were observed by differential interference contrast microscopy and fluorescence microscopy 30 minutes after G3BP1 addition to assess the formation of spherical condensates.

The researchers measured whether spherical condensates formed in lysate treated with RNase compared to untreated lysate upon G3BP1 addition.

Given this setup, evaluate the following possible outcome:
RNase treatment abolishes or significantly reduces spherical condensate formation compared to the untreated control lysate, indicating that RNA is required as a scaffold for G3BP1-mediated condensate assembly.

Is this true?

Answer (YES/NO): YES